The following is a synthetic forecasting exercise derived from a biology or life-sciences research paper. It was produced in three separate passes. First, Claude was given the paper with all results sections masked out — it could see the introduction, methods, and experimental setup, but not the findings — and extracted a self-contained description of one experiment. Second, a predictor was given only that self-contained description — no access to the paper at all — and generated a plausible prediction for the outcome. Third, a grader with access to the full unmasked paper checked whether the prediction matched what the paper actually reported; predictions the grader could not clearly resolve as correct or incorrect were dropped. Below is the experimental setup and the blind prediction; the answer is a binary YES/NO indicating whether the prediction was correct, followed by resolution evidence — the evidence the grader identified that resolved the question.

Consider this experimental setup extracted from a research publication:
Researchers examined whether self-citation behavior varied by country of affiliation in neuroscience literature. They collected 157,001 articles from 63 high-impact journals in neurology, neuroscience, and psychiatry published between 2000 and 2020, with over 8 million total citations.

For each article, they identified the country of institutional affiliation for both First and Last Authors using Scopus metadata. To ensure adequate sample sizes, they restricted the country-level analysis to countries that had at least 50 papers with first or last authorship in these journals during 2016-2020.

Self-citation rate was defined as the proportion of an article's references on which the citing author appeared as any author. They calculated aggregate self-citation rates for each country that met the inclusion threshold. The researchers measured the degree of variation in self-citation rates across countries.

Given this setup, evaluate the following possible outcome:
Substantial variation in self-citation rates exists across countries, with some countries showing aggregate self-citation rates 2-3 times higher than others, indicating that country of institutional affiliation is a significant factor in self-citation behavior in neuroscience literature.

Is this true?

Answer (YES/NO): YES